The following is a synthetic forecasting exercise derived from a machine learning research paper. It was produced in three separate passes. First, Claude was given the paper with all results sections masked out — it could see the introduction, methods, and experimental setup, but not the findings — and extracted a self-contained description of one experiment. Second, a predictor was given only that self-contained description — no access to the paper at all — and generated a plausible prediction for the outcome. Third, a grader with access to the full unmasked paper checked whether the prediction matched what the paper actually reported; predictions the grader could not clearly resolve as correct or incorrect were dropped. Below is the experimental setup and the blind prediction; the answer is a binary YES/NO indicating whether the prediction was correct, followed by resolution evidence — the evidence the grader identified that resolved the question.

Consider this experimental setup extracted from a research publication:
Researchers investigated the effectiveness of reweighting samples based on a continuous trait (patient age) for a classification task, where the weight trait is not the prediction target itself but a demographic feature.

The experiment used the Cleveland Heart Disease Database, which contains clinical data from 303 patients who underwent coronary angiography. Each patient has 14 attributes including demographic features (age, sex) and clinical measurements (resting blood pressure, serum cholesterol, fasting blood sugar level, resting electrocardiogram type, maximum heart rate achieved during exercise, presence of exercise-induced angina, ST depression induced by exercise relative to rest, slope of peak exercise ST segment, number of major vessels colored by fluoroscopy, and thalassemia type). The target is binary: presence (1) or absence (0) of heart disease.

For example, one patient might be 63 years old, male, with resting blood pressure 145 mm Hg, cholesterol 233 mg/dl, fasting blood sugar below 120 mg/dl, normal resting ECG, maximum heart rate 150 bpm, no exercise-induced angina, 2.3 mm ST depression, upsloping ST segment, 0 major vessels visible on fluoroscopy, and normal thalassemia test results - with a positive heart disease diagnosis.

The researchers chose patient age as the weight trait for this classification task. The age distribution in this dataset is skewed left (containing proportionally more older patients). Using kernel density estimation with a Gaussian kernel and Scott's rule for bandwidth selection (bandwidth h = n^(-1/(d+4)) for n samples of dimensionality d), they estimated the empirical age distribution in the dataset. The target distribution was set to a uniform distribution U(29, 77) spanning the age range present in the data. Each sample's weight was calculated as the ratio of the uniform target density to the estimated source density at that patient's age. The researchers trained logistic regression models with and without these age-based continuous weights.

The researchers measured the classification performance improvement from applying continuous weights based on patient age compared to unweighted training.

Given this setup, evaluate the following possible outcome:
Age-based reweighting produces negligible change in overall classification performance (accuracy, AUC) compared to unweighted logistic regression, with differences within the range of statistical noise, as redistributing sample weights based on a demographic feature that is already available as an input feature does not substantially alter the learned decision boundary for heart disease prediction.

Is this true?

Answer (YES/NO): YES